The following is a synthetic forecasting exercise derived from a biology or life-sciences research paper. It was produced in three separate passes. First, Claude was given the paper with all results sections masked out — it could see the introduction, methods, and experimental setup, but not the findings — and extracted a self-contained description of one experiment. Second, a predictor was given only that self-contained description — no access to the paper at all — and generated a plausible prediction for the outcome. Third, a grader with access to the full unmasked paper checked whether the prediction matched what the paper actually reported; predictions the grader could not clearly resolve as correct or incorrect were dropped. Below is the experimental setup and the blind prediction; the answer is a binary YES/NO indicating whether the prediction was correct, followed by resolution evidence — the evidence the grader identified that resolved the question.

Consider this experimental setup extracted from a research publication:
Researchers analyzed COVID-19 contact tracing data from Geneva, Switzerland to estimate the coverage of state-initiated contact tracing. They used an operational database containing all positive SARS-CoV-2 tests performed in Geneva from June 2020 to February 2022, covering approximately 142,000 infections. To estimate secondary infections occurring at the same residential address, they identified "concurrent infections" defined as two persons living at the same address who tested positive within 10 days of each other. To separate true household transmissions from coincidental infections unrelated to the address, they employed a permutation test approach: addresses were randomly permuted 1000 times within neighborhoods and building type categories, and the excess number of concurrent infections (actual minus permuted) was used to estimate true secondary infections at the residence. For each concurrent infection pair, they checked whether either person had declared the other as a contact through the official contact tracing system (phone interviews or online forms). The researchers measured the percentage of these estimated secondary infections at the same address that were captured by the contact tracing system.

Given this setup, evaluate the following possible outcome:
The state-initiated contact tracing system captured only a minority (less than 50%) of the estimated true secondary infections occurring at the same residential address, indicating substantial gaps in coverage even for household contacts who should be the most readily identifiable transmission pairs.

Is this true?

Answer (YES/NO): YES